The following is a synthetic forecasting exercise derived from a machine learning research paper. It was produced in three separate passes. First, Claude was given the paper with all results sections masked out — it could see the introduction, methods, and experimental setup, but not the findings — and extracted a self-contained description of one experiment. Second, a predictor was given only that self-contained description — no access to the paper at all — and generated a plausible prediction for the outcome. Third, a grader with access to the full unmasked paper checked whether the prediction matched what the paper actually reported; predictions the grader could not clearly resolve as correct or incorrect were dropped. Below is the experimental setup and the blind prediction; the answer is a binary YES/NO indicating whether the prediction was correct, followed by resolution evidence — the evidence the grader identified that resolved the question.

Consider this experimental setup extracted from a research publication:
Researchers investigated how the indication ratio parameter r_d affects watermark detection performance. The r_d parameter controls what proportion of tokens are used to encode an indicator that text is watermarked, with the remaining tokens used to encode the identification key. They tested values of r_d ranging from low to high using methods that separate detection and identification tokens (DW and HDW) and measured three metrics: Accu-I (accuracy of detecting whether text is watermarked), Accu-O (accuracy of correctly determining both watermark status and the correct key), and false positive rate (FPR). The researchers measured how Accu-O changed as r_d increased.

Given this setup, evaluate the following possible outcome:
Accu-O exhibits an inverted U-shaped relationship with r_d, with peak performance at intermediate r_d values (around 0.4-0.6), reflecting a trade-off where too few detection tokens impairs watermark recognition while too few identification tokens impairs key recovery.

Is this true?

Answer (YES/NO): YES